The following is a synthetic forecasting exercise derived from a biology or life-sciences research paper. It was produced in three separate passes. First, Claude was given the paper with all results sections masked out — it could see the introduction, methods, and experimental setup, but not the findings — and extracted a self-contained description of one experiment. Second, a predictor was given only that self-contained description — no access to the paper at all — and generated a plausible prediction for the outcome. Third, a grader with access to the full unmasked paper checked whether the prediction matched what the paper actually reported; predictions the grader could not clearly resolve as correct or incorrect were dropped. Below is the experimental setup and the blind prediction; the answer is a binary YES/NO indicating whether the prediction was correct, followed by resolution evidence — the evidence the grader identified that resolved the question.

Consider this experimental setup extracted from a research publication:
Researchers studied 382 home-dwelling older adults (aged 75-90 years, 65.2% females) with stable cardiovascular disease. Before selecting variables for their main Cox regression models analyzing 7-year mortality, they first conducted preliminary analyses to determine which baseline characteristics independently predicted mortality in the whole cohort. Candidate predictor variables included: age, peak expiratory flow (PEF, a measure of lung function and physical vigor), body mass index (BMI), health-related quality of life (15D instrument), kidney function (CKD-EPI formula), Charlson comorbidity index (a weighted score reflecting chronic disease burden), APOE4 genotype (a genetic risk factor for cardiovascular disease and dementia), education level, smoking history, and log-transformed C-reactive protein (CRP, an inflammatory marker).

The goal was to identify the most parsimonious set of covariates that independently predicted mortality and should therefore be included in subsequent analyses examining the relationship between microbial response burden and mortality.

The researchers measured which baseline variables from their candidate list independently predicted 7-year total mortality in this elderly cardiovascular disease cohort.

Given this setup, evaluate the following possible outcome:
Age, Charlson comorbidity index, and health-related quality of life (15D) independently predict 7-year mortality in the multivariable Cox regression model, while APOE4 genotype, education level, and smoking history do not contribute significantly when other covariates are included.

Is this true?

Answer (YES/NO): NO